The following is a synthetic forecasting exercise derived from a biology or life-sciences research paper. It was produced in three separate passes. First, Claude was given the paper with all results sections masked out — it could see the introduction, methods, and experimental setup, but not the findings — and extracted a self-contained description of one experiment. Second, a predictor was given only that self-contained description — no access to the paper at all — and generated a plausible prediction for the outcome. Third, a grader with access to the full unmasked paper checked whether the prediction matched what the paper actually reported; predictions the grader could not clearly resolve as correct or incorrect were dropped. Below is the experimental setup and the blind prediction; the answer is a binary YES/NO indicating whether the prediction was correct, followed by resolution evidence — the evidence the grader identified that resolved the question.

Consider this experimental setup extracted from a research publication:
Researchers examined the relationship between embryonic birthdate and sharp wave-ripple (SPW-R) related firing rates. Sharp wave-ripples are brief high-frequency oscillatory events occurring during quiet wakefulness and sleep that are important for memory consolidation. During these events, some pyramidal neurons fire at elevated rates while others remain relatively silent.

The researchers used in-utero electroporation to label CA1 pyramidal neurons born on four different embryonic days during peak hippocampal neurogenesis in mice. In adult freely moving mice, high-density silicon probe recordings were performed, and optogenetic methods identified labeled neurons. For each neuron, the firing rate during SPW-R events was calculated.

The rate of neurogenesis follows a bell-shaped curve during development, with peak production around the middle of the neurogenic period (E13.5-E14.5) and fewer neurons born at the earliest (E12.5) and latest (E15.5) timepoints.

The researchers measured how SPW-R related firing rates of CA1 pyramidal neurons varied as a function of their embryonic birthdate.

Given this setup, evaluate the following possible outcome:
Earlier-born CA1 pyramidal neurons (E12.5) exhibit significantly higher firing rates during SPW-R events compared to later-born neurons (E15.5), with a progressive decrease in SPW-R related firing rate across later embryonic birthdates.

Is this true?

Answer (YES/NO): NO